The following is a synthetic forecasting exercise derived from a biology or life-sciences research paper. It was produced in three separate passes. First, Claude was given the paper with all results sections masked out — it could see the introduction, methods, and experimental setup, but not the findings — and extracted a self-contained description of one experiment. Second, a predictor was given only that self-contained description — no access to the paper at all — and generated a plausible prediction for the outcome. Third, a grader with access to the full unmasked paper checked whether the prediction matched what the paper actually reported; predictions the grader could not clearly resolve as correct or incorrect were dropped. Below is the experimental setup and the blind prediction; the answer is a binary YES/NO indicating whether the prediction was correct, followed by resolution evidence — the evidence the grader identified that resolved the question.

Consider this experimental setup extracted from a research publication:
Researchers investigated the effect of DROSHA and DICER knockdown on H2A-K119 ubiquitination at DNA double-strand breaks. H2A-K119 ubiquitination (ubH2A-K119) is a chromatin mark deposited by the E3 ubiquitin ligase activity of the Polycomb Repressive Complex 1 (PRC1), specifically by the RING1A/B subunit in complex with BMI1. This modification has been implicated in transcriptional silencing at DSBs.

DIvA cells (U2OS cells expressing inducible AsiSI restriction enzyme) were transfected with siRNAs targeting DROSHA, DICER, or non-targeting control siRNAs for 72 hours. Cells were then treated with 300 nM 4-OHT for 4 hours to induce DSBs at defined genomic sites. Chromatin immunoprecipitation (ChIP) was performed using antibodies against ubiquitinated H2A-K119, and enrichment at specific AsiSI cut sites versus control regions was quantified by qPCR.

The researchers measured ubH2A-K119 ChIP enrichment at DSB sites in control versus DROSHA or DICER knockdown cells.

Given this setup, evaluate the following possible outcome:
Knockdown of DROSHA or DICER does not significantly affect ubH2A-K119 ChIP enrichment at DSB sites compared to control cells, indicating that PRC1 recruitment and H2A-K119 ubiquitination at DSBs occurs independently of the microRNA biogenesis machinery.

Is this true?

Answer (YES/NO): NO